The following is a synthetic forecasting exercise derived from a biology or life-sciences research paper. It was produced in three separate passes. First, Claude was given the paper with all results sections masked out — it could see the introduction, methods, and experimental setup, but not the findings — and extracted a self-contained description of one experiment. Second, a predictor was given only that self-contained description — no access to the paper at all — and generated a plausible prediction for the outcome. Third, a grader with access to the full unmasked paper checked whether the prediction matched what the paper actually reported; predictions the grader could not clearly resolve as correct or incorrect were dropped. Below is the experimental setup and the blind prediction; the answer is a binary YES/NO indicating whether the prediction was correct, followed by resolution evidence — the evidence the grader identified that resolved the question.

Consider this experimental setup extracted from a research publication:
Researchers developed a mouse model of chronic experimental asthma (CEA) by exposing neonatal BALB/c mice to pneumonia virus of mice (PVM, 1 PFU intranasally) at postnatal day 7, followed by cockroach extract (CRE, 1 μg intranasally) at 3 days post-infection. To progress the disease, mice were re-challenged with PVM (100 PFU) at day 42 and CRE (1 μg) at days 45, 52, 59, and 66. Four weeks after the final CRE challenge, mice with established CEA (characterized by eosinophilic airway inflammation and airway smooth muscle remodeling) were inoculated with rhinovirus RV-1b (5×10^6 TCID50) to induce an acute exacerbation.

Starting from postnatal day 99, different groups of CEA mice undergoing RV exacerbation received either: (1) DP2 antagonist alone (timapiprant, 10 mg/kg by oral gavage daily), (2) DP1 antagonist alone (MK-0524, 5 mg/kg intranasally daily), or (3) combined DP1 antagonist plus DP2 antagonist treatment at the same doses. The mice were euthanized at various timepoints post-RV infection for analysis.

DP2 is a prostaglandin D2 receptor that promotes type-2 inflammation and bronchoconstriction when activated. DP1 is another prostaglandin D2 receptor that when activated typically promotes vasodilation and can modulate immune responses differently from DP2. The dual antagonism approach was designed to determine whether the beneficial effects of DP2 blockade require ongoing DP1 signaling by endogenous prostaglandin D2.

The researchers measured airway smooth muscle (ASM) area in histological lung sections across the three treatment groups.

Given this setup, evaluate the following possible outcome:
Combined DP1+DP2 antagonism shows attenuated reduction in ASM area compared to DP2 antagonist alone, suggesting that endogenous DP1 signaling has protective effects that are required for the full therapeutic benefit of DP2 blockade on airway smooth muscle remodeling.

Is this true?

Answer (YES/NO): YES